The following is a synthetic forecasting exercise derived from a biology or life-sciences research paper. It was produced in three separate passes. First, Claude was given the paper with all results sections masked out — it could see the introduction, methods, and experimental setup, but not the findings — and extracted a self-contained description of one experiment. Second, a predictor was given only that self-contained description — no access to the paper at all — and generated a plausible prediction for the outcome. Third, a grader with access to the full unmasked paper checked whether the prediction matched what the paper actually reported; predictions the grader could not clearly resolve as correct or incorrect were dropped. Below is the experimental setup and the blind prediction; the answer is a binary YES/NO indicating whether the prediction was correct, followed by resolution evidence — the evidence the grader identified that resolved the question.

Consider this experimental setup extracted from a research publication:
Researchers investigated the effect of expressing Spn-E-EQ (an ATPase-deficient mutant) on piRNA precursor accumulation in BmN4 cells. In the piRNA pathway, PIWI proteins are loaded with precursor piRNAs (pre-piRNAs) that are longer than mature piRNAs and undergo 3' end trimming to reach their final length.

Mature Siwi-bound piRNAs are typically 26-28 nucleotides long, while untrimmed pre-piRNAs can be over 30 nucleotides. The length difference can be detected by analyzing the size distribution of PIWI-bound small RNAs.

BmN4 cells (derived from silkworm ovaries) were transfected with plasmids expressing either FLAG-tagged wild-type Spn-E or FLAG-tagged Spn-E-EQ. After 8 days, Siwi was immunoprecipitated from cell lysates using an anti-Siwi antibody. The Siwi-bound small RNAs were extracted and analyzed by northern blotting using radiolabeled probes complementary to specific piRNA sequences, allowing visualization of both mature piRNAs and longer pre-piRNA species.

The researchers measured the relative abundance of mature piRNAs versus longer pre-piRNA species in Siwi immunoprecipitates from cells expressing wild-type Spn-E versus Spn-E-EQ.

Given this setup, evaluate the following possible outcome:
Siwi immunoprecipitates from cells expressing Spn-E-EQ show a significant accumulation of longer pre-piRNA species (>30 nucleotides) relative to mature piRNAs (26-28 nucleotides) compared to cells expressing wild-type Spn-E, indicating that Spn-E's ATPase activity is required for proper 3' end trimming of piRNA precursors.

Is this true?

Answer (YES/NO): NO